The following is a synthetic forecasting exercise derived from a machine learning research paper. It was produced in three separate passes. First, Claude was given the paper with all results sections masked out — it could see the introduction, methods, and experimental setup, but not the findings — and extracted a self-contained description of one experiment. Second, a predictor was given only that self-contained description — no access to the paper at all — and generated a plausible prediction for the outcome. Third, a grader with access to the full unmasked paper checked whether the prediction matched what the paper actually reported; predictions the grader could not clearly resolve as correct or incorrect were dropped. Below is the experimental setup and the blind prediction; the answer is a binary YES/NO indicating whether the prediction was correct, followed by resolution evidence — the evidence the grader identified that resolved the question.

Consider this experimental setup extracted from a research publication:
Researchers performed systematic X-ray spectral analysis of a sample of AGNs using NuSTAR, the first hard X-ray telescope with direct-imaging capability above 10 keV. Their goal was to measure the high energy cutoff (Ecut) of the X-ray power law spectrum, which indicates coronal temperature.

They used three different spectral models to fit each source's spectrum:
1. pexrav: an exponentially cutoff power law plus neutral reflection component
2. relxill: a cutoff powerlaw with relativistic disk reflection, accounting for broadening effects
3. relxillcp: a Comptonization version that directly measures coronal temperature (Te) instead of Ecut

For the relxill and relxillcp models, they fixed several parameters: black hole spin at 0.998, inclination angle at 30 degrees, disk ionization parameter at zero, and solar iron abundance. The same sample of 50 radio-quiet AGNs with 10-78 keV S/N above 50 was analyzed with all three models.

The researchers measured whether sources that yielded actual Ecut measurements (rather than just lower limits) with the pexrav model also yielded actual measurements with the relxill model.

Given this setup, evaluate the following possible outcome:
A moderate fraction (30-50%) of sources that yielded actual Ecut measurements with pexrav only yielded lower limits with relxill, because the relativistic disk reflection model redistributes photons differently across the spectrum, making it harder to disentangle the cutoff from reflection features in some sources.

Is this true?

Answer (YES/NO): NO